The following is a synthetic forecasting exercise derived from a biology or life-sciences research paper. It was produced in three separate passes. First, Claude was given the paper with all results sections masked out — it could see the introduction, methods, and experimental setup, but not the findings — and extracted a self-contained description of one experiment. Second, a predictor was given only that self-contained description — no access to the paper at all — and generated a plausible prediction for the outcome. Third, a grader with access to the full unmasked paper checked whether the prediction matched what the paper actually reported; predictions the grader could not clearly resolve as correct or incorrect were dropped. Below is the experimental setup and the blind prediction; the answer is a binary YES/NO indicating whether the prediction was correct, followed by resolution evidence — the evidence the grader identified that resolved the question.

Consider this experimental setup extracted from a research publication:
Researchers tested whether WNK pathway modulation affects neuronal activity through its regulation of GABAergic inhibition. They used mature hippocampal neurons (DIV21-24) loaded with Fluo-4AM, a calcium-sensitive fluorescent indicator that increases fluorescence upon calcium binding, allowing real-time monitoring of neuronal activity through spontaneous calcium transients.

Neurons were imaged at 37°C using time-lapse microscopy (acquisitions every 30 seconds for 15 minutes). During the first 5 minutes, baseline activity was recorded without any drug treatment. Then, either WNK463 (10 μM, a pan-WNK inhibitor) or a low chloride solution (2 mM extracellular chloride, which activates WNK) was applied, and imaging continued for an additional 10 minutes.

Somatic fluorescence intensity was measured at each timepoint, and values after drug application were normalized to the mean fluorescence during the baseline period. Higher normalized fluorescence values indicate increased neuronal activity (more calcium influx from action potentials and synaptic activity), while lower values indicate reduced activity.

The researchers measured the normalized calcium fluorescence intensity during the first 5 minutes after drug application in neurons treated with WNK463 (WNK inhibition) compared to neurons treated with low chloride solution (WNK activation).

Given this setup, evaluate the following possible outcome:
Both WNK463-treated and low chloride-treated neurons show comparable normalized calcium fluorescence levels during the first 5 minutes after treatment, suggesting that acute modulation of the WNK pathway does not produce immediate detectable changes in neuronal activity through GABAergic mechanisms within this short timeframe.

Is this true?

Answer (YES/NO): NO